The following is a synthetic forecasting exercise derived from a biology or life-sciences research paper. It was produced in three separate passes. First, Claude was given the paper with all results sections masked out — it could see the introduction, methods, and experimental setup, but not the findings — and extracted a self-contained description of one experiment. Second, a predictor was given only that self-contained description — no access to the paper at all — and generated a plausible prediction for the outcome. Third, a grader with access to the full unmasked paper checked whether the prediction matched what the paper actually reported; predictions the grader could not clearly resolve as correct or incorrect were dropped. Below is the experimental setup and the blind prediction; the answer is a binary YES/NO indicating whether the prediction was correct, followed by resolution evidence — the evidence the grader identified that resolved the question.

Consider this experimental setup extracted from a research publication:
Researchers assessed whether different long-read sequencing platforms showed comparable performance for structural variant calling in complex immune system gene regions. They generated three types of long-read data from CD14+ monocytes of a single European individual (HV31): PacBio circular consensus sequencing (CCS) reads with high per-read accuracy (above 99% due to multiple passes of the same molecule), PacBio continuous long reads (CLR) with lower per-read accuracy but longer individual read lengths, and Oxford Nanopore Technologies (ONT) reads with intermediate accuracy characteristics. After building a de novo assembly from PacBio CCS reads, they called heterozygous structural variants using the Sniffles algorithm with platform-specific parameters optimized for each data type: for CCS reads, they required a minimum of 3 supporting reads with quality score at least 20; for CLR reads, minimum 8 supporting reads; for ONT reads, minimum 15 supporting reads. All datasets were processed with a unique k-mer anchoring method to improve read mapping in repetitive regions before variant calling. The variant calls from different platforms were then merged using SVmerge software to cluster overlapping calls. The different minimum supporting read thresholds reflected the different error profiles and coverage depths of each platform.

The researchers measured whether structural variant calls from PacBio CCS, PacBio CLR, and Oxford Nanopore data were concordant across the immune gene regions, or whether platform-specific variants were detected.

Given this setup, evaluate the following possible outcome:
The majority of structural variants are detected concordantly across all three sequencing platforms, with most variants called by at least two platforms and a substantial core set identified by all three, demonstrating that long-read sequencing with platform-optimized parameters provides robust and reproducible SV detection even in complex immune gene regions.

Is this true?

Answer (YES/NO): NO